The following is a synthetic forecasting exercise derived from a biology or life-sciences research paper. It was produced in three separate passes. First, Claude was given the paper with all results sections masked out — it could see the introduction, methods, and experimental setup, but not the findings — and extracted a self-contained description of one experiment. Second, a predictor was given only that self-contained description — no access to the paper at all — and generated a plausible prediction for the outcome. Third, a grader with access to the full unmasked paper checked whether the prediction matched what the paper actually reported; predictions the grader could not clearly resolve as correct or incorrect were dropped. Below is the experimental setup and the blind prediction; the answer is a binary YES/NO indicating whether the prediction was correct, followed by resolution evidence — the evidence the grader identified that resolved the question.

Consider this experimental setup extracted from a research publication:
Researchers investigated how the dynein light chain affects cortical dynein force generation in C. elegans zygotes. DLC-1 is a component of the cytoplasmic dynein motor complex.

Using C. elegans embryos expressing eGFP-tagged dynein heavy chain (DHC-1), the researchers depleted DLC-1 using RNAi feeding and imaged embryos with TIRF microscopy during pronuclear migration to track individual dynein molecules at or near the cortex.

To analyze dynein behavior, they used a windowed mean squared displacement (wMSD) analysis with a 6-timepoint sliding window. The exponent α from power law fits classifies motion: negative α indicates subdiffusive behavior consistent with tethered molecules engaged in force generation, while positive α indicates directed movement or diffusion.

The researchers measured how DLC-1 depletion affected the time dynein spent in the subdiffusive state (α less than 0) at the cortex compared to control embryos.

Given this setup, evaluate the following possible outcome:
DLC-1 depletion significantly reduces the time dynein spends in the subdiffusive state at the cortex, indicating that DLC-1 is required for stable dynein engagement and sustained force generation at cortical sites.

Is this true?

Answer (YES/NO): YES